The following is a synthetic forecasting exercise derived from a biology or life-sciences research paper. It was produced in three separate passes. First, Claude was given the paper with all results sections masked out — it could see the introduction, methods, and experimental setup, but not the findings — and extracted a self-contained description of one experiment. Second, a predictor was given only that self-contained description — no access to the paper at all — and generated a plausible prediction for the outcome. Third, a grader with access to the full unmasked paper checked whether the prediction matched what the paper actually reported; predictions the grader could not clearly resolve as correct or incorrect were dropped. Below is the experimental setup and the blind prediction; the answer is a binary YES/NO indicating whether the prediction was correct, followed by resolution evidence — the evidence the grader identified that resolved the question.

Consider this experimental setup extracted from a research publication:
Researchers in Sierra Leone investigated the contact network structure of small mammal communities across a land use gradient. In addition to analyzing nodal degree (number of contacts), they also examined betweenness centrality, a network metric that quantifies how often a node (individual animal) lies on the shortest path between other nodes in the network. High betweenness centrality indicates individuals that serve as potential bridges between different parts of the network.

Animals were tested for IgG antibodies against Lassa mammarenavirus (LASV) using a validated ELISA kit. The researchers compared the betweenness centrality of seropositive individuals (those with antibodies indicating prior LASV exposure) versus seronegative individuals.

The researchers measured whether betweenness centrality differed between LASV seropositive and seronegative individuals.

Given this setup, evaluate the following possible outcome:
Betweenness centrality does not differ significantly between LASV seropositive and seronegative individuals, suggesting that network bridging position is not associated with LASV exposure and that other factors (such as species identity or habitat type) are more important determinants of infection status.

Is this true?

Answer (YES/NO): YES